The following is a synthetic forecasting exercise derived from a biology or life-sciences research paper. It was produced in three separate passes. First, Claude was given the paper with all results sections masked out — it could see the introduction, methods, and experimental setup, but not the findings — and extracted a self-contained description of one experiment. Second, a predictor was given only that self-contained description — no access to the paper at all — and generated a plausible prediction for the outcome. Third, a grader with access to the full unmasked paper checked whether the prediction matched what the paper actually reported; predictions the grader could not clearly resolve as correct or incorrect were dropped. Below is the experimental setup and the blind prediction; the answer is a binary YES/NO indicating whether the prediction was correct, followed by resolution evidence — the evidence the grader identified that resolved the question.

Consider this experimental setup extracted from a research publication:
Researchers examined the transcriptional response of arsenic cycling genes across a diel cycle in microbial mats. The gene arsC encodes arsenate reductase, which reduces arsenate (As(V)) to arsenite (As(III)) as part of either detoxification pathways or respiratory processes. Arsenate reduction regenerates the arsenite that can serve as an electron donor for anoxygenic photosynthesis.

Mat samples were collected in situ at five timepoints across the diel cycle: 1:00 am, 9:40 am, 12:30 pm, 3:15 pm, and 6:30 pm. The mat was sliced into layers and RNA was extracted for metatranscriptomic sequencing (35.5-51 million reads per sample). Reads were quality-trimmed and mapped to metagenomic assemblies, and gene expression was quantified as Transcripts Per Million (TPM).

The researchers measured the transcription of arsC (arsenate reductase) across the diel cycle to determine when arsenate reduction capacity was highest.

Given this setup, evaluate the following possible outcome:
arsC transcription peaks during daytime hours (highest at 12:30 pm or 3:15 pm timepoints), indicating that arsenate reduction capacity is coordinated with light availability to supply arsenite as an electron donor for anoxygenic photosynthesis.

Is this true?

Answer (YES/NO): YES